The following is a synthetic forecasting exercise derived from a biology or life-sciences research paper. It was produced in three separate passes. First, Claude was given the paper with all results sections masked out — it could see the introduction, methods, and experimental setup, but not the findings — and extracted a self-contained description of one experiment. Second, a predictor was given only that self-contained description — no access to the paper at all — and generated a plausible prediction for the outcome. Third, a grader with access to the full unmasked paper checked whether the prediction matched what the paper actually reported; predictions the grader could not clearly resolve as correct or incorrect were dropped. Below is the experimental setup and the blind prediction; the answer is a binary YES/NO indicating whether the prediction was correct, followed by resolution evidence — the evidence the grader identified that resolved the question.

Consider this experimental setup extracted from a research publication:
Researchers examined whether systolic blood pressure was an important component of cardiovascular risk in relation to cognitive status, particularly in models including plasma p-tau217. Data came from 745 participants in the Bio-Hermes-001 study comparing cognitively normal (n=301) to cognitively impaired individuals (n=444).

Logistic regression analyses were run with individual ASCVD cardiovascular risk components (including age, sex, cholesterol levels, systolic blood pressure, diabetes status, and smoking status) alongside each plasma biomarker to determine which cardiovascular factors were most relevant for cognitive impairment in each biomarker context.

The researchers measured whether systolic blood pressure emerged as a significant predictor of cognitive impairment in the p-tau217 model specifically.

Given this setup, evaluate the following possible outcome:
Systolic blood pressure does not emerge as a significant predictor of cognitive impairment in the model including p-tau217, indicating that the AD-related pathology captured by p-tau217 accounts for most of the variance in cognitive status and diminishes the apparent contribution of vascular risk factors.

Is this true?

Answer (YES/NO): NO